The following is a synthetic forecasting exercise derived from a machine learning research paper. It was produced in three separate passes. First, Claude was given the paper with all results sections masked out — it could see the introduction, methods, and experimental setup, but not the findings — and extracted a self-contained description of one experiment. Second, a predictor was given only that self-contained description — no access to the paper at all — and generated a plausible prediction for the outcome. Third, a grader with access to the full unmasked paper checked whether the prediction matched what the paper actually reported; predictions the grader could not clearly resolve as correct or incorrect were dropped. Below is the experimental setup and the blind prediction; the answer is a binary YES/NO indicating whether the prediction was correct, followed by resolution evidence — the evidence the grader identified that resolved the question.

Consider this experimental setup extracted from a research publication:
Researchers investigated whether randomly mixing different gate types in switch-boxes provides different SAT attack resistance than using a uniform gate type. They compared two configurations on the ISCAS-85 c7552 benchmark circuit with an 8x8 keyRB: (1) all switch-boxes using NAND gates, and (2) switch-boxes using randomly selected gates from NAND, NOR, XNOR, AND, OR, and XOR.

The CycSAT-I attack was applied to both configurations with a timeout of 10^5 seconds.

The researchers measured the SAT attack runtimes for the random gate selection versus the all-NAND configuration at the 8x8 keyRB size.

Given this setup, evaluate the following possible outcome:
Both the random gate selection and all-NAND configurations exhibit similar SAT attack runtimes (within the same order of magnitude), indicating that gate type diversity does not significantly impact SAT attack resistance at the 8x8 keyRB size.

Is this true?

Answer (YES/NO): NO